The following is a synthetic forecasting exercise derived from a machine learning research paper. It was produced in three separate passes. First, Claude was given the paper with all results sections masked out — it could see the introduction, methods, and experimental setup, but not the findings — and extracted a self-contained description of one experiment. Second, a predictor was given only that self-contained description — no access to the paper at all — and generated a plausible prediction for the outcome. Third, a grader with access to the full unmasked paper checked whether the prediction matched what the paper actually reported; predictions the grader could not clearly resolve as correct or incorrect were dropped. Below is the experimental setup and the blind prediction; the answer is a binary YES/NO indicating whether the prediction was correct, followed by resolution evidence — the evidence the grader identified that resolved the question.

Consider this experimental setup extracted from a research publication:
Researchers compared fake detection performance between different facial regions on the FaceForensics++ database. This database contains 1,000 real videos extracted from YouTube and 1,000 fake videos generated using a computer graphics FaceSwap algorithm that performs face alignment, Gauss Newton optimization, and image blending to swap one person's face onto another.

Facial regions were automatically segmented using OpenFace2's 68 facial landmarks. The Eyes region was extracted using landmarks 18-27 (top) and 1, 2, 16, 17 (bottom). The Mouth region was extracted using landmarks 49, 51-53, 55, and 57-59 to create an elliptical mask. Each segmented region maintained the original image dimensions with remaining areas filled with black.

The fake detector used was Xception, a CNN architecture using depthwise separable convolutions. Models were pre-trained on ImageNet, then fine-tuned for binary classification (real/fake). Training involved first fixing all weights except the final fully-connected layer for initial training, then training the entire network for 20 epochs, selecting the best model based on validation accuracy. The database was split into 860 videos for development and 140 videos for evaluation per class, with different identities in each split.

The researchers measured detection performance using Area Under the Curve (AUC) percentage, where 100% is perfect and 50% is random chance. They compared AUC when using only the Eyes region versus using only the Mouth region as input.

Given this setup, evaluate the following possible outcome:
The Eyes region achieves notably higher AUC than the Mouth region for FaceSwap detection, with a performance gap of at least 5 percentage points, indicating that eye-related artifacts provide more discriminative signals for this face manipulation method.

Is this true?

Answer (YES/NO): NO